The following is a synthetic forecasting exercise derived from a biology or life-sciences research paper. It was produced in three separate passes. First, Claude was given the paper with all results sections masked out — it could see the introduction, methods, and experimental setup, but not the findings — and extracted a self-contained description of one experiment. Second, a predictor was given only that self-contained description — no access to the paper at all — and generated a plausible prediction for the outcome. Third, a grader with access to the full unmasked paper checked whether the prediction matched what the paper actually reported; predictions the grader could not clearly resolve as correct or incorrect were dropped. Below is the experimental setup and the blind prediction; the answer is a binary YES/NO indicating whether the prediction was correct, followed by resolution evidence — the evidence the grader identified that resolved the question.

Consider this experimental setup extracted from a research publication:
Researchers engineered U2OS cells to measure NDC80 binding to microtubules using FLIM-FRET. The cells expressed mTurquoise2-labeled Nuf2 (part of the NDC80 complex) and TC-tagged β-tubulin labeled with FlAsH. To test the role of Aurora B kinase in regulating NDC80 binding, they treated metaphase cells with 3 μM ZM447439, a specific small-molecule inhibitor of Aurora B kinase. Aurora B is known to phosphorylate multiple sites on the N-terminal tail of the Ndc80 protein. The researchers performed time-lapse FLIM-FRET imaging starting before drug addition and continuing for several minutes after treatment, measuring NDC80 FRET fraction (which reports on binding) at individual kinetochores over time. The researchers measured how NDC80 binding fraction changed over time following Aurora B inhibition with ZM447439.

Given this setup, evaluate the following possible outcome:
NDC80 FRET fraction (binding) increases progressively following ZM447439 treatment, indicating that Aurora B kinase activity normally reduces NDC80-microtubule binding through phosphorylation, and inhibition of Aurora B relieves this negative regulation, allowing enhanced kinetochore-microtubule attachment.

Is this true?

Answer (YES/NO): YES